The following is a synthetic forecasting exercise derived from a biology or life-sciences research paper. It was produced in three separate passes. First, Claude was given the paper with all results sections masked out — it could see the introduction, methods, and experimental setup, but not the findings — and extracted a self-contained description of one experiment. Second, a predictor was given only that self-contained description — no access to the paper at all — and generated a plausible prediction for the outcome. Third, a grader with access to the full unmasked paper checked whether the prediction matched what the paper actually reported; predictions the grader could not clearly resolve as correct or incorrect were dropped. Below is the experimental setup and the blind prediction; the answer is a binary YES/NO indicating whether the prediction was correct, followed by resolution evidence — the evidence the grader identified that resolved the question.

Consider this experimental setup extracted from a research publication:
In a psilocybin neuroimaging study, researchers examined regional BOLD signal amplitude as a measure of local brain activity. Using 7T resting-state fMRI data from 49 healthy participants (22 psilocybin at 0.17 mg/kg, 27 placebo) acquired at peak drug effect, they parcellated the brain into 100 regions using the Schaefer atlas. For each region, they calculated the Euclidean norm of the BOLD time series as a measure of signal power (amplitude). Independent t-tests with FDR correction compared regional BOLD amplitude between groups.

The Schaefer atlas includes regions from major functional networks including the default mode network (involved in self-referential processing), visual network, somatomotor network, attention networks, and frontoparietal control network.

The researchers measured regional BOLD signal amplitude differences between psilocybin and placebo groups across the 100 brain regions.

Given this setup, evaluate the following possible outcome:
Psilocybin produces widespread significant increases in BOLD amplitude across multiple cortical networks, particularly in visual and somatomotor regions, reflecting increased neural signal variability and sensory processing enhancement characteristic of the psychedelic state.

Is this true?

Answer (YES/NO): NO